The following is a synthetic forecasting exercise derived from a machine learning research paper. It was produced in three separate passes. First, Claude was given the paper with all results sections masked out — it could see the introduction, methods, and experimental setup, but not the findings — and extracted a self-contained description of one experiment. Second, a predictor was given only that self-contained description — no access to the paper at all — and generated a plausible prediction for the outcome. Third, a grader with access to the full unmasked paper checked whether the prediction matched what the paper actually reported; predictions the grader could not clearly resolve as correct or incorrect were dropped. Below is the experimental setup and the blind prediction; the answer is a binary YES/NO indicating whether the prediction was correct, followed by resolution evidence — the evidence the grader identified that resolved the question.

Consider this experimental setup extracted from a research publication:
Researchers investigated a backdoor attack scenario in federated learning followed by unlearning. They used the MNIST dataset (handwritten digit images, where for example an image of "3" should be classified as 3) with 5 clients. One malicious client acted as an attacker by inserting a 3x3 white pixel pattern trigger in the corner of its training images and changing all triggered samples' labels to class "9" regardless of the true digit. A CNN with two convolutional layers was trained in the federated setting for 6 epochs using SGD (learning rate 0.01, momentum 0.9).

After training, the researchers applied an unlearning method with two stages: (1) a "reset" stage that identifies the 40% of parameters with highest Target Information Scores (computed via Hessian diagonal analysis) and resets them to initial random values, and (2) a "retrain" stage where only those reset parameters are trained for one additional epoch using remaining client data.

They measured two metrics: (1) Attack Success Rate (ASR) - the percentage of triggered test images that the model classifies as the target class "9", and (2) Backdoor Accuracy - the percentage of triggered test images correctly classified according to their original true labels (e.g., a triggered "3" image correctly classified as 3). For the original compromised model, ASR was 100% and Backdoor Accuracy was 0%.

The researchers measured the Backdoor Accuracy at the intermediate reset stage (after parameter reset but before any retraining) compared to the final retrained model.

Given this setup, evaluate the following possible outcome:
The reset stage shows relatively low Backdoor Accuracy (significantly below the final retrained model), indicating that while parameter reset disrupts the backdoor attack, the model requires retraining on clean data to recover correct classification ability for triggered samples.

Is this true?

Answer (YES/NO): NO